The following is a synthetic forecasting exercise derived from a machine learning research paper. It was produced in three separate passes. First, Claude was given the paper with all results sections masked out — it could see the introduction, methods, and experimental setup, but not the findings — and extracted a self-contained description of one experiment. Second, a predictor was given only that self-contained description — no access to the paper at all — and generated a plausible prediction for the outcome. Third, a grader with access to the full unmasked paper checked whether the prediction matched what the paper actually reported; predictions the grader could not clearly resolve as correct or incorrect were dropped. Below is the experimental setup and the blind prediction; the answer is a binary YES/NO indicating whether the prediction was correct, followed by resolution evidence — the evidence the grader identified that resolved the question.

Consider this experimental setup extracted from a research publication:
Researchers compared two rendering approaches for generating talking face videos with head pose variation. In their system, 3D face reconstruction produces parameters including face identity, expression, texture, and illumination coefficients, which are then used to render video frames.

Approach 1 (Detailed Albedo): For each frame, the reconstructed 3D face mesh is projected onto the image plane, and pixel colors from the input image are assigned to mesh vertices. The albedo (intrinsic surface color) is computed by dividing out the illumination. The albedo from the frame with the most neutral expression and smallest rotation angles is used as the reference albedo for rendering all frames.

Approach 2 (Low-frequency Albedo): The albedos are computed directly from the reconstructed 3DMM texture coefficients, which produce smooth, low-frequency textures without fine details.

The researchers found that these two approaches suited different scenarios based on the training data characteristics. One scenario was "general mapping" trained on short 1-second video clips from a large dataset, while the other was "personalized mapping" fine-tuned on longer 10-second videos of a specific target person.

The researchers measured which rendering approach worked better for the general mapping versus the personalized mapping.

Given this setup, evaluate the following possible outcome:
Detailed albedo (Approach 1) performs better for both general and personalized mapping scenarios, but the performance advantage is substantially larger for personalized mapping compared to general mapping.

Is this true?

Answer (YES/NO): NO